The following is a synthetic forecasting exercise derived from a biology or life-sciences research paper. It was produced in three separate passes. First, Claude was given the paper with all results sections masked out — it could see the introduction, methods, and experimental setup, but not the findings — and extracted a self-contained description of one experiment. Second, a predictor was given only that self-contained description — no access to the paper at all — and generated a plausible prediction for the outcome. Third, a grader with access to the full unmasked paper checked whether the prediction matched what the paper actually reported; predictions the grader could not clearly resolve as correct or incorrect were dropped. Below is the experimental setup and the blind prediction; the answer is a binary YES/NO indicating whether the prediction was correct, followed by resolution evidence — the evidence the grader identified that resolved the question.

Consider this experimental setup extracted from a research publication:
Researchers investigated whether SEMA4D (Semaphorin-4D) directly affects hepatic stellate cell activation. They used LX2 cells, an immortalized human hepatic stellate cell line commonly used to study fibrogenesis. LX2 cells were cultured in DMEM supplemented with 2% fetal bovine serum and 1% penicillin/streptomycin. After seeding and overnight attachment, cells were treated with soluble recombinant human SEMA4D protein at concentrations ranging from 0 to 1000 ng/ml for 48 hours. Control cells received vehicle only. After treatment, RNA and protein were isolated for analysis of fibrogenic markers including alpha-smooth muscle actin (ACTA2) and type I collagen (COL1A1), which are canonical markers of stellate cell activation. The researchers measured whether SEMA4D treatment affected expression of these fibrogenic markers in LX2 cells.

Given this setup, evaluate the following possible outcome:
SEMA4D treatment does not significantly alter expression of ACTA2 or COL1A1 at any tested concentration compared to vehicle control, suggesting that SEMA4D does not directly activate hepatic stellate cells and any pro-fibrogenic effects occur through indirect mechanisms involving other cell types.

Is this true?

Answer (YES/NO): NO